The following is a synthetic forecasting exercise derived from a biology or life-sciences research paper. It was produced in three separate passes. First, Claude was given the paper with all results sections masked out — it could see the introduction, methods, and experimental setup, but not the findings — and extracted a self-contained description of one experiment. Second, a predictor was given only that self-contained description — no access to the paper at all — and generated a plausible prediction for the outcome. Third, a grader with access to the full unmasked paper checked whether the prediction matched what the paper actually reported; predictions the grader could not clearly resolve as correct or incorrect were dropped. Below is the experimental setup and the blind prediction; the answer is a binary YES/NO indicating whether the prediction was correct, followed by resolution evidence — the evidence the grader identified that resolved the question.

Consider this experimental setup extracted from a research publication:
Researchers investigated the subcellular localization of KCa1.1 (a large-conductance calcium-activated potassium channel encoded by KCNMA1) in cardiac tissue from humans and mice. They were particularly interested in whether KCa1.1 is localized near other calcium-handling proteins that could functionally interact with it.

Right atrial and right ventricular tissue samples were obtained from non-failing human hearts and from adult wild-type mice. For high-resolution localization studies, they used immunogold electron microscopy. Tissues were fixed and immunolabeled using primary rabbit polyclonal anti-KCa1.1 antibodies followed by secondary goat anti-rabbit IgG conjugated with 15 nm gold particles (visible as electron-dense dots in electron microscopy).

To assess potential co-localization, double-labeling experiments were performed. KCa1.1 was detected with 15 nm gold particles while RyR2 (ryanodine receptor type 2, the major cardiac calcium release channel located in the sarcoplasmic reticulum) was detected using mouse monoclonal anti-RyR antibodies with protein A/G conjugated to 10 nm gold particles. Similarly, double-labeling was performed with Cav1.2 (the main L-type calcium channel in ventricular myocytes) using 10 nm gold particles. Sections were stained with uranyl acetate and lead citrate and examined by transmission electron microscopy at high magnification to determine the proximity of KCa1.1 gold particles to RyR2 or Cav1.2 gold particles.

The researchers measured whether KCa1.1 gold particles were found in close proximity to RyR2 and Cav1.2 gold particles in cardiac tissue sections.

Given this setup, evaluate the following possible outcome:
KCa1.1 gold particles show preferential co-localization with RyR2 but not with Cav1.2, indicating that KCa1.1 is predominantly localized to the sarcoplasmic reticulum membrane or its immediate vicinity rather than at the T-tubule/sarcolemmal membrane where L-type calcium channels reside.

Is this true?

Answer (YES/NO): NO